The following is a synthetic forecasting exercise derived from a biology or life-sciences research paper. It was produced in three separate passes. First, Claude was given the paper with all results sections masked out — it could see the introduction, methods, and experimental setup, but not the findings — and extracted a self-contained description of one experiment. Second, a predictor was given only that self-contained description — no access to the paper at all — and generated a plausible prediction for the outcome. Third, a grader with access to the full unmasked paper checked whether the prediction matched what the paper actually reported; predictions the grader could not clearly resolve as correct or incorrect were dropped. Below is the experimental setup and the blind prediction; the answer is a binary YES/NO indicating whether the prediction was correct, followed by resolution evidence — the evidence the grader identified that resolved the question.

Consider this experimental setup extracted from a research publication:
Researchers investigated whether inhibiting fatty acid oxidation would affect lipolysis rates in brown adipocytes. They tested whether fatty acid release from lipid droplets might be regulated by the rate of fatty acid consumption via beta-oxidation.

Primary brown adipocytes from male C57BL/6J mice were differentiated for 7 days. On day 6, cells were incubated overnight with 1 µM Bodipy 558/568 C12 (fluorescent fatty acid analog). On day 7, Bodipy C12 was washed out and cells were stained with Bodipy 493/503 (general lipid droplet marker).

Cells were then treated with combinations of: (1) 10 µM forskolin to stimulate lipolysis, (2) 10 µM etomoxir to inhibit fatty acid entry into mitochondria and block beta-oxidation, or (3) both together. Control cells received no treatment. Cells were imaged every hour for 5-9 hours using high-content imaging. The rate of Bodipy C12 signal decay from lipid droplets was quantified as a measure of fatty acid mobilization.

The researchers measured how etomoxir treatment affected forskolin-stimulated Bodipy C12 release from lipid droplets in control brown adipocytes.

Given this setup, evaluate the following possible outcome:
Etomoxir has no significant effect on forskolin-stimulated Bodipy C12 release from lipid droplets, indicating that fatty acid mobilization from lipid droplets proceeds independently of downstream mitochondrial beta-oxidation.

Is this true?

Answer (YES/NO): YES